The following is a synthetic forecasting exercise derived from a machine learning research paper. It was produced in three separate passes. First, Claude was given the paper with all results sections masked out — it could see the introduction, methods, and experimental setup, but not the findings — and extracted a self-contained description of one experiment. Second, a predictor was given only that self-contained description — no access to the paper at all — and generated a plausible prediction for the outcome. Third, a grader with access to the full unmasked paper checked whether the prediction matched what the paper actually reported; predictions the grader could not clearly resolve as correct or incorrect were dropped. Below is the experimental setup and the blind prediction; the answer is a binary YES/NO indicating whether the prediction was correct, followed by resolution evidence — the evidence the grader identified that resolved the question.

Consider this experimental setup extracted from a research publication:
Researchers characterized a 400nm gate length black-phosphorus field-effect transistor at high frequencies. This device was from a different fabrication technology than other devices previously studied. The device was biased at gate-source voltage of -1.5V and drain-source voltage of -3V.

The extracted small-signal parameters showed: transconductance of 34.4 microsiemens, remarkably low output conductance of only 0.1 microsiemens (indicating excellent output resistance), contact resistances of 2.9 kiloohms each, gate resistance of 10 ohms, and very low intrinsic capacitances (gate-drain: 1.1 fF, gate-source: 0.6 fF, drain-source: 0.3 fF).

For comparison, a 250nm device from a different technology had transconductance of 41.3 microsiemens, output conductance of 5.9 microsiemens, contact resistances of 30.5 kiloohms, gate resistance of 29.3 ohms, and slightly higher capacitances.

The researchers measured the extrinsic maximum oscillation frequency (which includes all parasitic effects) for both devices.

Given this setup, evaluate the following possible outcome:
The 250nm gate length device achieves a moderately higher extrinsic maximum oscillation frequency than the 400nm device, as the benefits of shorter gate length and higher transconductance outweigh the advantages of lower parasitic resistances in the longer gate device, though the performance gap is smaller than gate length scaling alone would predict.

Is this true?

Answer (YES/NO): NO